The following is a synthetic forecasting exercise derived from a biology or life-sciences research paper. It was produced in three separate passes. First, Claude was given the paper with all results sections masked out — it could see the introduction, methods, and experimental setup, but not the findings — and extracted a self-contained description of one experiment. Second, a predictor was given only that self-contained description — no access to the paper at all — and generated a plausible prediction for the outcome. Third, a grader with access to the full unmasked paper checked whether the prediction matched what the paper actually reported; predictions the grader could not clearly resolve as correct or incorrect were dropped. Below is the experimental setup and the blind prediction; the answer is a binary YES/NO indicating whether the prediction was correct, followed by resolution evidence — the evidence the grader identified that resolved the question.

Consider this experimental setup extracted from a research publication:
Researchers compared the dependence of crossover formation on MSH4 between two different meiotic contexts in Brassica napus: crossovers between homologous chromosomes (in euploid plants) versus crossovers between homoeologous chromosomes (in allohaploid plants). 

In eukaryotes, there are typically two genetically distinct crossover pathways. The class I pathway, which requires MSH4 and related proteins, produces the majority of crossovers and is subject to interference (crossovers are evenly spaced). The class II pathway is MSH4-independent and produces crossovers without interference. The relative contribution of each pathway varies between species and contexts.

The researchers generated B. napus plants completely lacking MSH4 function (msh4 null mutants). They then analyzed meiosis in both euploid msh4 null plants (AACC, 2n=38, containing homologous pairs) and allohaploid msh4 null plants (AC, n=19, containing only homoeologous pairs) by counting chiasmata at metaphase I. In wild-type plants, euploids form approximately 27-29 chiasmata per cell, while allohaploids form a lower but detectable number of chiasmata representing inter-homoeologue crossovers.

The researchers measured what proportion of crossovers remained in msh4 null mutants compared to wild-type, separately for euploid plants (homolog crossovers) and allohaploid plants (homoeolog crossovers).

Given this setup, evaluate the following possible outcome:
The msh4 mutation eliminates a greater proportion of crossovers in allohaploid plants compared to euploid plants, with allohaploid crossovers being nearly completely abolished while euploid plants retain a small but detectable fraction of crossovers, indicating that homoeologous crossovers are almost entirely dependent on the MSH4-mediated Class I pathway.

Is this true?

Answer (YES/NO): NO